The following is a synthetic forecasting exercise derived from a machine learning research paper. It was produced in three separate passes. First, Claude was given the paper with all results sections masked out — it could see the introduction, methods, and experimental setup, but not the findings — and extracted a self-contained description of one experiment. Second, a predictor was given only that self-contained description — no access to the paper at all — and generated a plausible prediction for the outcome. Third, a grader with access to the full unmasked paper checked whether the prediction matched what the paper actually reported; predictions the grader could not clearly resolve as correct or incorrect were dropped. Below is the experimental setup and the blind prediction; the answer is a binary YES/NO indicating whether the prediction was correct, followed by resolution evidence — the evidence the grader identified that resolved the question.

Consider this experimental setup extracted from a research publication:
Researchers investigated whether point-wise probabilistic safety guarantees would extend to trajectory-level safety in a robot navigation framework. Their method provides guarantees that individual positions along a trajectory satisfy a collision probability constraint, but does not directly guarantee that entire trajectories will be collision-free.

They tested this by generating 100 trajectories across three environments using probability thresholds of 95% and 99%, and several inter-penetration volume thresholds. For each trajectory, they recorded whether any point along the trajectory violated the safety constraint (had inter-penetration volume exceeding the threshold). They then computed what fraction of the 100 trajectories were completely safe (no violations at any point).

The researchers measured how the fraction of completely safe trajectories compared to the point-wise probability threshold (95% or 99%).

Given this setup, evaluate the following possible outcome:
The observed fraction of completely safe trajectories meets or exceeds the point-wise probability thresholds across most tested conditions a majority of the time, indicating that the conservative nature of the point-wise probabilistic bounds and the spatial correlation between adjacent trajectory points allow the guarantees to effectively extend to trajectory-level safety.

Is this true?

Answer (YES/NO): YES